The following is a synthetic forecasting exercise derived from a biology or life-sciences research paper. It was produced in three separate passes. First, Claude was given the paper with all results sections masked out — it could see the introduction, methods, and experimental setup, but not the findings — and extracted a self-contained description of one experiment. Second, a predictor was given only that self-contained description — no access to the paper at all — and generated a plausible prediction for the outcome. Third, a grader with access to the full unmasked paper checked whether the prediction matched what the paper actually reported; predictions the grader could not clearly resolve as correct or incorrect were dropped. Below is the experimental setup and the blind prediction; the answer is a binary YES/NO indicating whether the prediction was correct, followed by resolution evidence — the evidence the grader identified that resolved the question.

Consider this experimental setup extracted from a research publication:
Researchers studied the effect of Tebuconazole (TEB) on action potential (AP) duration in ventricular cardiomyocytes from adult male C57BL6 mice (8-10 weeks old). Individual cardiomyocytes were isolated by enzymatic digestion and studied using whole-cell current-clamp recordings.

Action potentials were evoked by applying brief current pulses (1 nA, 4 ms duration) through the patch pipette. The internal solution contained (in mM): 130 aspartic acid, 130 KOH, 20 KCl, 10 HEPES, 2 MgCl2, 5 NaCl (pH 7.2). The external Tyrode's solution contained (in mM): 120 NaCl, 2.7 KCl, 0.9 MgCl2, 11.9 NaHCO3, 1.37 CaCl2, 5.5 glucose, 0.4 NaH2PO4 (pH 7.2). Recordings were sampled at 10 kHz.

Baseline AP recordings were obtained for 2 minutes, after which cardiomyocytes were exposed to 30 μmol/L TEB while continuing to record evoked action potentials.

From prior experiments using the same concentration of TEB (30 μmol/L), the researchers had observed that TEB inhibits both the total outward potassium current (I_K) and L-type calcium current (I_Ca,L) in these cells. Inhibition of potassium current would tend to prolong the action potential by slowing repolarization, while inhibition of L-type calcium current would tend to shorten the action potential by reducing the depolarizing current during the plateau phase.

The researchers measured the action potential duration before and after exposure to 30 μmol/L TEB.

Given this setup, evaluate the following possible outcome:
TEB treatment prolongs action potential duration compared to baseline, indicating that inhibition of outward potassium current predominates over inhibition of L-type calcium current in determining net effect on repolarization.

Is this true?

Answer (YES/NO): YES